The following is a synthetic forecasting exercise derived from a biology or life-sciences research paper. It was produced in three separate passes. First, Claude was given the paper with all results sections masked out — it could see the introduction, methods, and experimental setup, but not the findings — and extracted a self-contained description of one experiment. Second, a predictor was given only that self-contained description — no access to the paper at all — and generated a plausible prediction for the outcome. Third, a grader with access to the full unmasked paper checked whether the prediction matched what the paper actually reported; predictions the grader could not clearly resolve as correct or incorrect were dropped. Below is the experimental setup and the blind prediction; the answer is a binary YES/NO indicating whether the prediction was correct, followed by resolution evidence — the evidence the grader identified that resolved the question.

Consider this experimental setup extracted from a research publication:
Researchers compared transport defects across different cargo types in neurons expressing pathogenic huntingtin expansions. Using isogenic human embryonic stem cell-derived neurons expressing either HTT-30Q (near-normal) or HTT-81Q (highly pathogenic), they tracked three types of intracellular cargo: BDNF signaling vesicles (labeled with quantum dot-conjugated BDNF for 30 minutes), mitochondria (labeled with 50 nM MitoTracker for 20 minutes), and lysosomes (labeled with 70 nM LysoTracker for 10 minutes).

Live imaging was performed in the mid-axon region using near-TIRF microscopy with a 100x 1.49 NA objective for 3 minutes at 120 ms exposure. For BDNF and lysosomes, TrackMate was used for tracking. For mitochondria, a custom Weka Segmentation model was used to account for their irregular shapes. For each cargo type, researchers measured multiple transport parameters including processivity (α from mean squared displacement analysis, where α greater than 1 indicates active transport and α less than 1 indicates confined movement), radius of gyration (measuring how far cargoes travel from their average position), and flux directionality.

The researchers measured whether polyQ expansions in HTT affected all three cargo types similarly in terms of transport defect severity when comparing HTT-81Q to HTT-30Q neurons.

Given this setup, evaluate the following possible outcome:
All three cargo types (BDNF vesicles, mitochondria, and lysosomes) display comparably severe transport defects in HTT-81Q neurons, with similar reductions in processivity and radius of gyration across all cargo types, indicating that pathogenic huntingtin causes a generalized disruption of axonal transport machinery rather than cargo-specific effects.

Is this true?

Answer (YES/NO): NO